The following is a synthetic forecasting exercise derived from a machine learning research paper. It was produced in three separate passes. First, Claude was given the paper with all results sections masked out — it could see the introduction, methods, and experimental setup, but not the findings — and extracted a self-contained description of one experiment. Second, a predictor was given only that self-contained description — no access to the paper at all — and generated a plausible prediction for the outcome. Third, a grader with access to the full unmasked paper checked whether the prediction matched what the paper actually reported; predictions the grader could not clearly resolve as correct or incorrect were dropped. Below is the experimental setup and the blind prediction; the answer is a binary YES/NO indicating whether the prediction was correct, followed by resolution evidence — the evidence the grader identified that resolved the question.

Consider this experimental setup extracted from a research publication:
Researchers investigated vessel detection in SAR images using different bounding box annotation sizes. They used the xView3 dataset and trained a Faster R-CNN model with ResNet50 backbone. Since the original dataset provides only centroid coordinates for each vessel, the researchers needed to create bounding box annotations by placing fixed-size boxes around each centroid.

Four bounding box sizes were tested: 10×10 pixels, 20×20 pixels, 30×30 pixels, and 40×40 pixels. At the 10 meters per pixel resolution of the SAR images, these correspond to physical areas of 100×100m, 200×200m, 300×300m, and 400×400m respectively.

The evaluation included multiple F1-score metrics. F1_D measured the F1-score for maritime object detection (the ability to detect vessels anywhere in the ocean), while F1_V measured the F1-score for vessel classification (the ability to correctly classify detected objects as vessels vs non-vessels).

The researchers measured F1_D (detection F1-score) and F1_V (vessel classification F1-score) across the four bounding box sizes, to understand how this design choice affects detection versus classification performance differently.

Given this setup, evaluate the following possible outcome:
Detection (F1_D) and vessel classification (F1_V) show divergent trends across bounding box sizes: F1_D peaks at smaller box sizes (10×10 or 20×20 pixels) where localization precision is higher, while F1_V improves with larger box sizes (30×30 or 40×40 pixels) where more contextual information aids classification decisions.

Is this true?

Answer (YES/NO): NO